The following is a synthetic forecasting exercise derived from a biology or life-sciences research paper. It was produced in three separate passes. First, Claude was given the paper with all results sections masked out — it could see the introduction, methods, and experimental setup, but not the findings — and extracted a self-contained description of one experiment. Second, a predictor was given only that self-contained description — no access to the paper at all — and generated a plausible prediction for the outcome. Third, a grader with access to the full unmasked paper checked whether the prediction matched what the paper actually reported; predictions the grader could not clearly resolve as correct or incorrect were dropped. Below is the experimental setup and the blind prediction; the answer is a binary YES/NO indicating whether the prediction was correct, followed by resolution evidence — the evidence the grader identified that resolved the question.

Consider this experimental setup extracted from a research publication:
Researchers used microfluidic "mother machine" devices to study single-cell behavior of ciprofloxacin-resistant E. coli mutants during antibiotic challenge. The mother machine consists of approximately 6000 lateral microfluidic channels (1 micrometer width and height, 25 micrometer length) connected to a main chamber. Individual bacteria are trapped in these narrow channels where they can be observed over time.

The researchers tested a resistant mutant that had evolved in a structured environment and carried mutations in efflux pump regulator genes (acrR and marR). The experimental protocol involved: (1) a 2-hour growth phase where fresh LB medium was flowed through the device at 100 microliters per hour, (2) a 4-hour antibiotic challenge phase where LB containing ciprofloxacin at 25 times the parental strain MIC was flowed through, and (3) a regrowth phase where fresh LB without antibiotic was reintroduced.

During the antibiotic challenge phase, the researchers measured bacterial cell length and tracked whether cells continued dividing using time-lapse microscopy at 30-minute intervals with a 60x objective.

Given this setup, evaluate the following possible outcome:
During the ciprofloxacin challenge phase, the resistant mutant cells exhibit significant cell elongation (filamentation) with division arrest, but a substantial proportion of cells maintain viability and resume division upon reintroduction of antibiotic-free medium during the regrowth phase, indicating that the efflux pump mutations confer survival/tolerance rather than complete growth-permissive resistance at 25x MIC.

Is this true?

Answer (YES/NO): NO